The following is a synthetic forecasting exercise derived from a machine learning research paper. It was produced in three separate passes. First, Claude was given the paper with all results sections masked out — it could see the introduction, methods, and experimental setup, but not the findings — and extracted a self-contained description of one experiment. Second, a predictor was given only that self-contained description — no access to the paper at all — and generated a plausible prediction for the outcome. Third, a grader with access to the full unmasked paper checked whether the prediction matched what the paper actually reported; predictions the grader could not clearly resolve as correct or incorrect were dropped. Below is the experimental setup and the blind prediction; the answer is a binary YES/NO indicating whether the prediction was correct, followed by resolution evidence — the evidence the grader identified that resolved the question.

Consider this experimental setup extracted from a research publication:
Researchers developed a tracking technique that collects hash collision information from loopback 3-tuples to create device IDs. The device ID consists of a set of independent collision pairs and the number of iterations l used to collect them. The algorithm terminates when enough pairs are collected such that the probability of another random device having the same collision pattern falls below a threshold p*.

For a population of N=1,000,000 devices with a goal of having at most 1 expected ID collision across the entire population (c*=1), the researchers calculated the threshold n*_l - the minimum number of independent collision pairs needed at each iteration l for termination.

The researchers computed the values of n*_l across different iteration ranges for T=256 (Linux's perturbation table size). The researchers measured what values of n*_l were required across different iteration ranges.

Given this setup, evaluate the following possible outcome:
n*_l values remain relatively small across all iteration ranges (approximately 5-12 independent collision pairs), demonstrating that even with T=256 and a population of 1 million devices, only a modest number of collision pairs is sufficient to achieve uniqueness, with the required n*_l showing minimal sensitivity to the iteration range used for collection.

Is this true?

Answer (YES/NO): NO